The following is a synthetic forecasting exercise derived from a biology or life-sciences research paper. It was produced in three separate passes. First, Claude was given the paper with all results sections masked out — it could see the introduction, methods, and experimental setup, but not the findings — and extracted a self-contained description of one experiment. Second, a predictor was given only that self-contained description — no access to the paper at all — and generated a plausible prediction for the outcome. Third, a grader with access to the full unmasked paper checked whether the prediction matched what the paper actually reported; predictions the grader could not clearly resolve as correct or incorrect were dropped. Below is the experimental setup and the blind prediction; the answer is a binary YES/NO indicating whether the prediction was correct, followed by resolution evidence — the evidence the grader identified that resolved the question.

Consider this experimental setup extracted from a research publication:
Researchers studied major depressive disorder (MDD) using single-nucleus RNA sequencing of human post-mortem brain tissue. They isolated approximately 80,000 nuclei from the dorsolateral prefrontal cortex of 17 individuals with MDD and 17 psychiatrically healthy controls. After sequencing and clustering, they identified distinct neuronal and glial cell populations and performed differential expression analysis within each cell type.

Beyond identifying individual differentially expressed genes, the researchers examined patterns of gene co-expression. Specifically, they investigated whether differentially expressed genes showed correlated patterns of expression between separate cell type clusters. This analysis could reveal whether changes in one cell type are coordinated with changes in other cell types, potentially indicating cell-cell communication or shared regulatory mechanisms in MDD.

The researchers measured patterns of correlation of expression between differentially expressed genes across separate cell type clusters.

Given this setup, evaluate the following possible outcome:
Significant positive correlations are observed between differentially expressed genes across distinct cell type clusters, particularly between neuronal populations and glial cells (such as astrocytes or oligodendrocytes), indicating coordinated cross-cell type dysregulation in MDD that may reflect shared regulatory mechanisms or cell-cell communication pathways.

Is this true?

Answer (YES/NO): NO